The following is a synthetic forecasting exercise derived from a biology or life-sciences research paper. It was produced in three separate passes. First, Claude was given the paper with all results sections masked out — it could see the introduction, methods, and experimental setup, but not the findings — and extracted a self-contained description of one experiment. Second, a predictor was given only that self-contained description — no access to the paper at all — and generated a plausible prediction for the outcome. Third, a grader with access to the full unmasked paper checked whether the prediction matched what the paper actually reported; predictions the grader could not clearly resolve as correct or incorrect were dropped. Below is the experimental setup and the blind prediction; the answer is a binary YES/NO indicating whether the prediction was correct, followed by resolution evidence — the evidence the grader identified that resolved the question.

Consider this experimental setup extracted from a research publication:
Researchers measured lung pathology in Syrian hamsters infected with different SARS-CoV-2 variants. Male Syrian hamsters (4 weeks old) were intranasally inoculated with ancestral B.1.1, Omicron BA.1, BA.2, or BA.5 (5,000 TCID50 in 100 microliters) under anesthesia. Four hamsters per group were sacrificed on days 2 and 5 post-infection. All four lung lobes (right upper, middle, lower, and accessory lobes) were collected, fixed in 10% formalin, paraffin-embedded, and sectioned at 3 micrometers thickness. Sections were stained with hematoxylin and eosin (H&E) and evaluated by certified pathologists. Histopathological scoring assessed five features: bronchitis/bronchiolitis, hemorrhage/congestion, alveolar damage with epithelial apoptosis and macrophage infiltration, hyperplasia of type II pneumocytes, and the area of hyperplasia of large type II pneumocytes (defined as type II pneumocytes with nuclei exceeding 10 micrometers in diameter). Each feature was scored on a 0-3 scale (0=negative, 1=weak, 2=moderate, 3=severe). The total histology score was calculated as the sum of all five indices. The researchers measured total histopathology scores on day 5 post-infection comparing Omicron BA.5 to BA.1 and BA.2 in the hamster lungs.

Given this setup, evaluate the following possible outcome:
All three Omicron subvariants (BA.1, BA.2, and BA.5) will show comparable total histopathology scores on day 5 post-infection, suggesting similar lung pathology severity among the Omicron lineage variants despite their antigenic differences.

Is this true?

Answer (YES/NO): NO